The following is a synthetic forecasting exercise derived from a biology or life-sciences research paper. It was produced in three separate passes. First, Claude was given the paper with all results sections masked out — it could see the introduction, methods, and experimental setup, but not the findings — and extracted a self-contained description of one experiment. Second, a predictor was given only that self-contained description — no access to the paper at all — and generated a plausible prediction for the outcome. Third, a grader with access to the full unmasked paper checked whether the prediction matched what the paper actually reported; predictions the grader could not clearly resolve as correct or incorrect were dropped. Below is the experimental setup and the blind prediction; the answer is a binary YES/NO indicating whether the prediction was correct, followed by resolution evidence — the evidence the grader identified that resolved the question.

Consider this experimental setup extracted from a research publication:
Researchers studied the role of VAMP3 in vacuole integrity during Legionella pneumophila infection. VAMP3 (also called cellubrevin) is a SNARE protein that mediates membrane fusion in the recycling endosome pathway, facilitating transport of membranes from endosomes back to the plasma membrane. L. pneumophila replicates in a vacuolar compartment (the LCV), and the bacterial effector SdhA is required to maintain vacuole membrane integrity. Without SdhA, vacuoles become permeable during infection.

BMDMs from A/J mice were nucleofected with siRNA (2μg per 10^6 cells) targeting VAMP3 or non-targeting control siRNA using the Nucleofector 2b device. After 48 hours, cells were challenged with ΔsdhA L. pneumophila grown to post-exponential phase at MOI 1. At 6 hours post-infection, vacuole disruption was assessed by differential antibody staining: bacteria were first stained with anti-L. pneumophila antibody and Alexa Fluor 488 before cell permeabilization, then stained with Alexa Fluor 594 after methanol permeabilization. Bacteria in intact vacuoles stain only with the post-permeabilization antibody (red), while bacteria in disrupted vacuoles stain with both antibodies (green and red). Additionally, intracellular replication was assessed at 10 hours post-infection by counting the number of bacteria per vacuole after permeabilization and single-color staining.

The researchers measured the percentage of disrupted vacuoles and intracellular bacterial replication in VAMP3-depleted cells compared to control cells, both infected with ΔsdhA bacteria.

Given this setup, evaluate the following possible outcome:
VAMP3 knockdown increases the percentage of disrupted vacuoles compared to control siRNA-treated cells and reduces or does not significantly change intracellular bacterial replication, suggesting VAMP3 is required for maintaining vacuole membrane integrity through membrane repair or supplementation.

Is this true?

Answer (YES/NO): NO